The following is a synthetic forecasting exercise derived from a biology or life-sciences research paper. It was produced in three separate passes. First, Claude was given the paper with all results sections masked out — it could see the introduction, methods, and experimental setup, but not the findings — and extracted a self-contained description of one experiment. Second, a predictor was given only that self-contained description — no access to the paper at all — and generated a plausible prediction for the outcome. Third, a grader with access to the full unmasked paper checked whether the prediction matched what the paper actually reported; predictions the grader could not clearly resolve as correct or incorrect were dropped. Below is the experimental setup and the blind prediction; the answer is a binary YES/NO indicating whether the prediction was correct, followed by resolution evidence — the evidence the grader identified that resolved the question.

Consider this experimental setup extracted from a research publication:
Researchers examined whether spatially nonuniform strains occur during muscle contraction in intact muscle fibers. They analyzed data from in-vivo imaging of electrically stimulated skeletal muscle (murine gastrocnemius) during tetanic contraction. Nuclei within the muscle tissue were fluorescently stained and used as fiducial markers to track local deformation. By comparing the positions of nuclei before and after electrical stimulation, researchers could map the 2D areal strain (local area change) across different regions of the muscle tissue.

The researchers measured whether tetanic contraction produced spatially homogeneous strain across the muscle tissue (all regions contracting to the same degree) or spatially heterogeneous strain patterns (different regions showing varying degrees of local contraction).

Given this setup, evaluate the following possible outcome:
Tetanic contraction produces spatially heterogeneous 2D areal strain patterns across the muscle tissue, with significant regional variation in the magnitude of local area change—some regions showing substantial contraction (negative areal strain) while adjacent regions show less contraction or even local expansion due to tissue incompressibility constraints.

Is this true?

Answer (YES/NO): YES